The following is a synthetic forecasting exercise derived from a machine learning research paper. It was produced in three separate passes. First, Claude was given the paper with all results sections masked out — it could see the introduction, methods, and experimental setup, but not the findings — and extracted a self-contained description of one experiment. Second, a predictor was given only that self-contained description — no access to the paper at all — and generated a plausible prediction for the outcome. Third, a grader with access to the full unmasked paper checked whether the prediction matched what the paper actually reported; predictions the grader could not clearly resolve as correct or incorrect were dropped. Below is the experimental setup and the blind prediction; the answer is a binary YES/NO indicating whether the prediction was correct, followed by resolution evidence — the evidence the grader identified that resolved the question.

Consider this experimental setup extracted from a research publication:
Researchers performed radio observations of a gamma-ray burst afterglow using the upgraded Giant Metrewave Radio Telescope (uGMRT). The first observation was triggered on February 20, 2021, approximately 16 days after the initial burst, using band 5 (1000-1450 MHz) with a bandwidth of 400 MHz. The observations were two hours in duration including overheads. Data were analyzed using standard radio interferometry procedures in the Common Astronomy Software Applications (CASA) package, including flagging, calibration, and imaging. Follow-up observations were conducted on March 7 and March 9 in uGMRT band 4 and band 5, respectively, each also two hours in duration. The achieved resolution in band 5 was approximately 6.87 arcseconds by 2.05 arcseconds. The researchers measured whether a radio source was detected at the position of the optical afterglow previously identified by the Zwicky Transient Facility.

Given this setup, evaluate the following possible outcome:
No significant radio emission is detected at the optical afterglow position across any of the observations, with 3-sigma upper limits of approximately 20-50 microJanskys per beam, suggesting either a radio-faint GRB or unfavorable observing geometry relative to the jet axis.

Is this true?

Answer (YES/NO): NO